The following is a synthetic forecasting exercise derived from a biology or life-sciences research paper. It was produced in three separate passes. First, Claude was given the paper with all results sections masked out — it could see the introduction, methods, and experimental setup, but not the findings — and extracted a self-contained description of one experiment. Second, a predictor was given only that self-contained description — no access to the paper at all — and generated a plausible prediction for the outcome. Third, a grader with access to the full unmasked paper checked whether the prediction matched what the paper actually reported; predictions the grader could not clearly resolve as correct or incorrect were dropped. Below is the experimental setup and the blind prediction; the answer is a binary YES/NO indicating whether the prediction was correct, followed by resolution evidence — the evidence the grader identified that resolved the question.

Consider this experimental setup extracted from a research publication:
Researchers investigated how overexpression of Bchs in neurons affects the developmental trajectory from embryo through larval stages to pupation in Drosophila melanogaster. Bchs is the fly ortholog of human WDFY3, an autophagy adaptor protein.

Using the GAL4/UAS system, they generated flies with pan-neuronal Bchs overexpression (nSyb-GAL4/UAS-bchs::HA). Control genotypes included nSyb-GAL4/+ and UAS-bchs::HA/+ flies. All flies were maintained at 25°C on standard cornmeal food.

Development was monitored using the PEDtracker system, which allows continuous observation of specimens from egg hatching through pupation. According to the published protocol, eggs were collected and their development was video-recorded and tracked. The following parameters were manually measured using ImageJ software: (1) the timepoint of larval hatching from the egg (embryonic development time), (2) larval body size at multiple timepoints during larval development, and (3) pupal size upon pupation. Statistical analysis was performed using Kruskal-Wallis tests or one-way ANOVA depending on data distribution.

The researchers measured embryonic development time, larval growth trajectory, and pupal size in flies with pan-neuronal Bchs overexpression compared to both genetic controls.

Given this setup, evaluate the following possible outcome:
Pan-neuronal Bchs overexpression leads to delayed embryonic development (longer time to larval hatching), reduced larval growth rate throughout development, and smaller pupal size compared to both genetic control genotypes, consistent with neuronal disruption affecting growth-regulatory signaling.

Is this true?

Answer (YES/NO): NO